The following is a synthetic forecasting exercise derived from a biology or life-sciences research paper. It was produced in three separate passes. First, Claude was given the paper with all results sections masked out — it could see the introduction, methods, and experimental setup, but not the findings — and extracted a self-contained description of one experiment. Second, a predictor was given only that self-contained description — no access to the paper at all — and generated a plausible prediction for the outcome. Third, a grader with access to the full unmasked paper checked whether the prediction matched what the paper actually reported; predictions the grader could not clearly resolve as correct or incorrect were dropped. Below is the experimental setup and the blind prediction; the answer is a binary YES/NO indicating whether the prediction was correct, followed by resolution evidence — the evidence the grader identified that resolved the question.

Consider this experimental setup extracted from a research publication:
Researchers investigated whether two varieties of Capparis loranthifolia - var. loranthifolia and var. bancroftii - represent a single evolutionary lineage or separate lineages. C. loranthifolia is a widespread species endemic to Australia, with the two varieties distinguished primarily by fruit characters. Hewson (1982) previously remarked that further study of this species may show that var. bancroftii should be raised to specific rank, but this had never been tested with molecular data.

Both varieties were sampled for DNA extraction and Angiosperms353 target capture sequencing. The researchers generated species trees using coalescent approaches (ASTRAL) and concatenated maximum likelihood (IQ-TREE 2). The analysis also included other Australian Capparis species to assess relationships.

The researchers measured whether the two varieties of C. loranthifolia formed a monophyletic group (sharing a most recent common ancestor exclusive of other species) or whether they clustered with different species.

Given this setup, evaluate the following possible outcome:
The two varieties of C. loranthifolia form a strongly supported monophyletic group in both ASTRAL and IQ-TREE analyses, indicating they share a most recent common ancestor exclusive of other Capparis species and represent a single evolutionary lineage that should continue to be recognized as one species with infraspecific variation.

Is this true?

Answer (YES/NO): NO